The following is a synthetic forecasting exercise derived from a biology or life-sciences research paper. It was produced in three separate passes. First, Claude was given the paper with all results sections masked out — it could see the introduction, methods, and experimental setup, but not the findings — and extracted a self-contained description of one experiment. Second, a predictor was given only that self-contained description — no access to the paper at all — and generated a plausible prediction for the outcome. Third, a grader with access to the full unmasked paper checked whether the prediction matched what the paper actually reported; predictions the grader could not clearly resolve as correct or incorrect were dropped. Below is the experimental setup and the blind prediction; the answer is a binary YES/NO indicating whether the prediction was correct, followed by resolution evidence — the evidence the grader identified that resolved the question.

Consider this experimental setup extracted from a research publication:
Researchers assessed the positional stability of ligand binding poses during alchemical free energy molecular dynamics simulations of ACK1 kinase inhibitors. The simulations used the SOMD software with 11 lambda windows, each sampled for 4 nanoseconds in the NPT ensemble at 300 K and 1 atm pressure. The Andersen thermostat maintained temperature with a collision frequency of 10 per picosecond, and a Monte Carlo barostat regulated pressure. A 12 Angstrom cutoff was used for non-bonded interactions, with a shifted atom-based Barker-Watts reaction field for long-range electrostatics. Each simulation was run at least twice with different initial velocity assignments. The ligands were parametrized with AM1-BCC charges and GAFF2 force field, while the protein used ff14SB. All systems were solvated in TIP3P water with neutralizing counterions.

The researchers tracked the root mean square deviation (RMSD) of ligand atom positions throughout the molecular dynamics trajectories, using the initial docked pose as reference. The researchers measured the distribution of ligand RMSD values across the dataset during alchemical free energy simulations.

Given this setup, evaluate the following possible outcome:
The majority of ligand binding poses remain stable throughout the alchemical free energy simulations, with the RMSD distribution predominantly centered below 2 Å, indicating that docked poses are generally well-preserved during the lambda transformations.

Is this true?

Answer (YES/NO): YES